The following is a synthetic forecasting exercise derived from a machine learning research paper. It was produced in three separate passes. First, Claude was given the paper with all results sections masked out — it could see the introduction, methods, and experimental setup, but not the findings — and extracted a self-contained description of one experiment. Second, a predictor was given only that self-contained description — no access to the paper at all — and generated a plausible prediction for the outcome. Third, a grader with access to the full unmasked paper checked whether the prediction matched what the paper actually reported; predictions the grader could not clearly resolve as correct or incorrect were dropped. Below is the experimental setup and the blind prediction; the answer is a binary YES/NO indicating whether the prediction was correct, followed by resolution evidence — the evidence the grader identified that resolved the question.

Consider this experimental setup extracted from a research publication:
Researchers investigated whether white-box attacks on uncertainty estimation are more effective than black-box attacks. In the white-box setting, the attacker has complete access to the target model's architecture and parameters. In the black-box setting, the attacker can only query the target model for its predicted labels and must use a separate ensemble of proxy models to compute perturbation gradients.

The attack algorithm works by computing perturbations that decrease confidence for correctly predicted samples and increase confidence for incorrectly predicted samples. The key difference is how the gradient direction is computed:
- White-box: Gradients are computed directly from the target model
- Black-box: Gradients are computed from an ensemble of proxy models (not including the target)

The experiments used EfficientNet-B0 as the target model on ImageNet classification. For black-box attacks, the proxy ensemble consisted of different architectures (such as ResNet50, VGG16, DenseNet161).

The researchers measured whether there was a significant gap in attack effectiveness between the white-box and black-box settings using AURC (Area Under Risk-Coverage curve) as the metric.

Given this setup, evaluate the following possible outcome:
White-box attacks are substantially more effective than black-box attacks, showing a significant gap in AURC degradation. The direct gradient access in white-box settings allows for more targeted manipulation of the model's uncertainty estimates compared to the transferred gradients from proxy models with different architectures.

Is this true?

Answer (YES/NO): YES